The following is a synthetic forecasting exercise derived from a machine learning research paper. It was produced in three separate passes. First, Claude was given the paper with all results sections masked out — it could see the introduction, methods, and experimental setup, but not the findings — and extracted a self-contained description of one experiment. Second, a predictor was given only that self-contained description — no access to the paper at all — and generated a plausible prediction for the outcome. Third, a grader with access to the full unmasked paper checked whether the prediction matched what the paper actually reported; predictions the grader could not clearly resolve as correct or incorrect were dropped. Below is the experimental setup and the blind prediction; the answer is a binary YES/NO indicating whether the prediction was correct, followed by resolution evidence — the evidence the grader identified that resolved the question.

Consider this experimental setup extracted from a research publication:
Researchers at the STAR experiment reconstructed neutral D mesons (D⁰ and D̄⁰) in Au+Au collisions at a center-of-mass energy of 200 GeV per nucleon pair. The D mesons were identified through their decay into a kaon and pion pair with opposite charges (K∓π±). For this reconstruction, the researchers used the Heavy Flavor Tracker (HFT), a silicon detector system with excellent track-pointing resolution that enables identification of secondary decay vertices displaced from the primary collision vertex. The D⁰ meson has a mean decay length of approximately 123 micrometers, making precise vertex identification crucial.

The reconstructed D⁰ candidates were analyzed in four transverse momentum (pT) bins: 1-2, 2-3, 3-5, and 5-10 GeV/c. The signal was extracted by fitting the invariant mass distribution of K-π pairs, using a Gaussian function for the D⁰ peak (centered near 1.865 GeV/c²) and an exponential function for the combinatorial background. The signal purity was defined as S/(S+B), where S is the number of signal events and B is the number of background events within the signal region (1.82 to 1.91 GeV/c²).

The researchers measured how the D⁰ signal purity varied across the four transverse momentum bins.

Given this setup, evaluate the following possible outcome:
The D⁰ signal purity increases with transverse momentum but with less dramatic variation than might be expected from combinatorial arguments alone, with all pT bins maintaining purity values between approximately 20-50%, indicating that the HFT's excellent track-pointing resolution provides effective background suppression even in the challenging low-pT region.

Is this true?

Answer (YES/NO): NO